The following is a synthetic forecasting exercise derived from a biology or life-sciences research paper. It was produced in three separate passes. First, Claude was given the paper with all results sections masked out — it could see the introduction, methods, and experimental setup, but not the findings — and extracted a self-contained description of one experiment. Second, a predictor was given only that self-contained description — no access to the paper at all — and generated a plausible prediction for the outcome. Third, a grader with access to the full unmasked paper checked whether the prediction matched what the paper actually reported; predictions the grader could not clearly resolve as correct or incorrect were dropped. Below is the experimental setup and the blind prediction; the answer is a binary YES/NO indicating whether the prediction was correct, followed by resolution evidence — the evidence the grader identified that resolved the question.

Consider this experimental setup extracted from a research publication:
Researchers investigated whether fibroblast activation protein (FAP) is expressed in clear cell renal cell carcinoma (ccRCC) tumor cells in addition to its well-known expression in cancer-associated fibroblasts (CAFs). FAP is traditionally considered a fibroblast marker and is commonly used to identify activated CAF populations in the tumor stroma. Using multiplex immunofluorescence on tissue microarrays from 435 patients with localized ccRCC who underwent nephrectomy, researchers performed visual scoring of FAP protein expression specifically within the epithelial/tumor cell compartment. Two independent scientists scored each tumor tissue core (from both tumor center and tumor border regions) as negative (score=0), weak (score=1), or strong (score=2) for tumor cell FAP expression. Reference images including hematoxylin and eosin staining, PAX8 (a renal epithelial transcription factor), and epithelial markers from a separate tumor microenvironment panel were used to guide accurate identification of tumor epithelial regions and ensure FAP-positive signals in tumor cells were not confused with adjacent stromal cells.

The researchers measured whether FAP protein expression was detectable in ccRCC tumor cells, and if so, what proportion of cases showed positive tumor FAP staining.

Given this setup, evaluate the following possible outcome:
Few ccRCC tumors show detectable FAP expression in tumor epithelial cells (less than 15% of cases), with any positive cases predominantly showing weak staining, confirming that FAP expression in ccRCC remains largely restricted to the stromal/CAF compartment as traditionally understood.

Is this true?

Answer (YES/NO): NO